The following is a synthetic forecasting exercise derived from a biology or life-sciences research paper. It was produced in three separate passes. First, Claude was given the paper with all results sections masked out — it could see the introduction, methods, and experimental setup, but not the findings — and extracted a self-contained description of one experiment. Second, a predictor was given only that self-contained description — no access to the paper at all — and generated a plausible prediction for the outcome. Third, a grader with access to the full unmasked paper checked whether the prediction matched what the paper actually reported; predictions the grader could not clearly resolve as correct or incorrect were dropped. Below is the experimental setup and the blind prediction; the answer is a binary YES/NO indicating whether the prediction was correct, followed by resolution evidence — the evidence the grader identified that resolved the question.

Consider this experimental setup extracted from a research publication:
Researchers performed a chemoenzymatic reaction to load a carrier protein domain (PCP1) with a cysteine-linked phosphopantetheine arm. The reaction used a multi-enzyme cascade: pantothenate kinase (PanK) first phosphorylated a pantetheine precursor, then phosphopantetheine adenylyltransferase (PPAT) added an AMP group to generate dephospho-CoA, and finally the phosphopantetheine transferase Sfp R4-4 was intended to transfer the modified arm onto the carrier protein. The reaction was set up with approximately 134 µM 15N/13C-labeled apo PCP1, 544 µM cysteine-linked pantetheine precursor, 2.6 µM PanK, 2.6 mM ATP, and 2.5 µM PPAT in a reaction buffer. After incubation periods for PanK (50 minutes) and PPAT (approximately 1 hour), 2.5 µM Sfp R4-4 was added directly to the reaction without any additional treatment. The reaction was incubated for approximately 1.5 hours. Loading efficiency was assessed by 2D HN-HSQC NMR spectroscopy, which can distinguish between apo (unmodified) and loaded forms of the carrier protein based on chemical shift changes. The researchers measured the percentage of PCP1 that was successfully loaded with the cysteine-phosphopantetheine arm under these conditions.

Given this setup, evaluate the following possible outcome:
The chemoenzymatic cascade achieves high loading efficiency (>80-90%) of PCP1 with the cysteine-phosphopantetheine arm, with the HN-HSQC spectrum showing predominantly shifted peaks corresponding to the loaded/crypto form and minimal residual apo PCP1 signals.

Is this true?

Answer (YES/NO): NO